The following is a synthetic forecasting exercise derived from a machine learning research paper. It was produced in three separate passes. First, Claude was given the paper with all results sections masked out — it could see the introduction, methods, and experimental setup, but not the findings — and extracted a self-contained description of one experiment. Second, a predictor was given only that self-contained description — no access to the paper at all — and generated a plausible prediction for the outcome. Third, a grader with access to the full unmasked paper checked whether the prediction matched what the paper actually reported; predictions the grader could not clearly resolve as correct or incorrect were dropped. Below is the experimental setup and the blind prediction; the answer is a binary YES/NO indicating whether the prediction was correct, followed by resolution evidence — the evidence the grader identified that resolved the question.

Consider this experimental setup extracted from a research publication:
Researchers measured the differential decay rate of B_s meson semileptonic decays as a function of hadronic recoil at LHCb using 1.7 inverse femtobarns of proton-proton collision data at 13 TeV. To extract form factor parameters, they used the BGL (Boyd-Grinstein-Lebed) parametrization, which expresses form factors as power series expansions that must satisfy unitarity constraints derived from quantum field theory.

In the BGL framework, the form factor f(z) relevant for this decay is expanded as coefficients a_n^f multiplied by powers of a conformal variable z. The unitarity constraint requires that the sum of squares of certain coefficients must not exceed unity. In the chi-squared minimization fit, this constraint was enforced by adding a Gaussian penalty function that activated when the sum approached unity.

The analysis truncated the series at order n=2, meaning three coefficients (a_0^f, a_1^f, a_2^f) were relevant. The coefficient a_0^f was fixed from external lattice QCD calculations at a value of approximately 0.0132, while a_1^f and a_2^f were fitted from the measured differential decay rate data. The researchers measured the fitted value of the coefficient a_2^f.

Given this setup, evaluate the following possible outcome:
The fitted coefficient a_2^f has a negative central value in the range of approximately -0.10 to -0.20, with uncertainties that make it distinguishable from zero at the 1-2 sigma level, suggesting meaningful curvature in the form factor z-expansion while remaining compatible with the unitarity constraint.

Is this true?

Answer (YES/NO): NO